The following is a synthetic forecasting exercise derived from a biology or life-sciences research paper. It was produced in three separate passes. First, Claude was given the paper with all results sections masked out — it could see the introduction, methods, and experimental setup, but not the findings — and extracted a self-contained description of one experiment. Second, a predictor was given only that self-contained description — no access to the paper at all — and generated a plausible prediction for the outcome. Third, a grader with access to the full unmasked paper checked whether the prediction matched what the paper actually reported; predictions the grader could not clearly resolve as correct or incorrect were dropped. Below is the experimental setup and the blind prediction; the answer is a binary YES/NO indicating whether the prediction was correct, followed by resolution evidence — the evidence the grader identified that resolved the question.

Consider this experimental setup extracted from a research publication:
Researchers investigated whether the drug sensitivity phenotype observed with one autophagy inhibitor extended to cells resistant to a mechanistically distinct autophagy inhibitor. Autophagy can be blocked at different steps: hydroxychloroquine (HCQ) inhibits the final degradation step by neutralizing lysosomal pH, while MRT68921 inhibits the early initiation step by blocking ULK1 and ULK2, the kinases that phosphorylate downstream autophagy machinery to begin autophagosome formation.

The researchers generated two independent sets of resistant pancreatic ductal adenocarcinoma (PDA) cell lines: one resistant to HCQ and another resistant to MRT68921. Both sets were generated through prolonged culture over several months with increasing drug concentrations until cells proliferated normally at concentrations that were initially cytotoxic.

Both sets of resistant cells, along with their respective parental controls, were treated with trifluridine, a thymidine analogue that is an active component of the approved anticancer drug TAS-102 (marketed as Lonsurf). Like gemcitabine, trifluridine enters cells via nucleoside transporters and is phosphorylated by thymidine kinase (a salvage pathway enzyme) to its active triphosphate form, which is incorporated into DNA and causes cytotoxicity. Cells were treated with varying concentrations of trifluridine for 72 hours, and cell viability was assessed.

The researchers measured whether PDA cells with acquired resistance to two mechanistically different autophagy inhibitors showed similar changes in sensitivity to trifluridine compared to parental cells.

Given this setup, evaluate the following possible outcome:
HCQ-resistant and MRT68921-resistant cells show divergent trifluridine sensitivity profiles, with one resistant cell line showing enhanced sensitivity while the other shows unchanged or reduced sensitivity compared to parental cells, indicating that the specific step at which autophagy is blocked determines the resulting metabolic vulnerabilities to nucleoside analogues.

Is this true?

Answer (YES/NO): NO